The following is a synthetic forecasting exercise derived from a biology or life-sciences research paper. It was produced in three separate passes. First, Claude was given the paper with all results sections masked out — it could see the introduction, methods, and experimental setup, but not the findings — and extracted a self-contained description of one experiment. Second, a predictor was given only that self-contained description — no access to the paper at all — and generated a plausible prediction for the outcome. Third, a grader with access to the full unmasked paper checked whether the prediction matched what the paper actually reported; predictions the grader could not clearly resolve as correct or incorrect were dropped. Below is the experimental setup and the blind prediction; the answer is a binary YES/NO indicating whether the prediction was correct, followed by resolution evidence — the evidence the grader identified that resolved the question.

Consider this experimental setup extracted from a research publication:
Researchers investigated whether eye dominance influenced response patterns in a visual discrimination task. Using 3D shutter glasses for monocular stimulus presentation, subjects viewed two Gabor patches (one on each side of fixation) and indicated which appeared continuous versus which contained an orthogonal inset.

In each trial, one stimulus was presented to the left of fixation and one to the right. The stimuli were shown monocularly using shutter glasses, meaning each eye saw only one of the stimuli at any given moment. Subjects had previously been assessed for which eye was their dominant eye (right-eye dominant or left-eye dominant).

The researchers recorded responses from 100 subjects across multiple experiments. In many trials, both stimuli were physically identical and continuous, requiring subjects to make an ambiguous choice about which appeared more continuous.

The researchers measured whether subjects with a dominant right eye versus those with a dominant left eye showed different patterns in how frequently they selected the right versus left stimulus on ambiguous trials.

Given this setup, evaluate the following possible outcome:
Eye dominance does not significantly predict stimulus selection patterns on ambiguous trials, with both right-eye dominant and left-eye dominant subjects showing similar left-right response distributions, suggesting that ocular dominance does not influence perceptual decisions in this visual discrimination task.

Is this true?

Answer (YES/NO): NO